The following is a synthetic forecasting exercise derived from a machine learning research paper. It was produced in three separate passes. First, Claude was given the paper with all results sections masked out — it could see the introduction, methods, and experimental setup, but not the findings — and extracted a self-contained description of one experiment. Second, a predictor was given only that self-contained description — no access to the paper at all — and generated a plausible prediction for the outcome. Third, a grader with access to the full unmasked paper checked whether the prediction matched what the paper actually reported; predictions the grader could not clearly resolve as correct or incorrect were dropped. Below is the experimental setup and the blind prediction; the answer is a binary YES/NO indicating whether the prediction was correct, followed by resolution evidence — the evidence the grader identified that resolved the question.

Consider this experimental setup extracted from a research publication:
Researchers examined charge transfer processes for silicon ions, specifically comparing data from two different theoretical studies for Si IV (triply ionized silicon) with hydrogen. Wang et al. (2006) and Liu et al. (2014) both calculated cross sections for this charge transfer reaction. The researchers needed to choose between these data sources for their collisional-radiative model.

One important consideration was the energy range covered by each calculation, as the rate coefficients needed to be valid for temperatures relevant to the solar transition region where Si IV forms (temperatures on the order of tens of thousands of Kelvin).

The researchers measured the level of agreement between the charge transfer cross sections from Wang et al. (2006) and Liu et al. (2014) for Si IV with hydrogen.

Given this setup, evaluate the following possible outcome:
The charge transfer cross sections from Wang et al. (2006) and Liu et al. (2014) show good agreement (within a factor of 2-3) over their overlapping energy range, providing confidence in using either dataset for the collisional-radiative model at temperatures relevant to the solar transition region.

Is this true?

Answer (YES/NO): NO